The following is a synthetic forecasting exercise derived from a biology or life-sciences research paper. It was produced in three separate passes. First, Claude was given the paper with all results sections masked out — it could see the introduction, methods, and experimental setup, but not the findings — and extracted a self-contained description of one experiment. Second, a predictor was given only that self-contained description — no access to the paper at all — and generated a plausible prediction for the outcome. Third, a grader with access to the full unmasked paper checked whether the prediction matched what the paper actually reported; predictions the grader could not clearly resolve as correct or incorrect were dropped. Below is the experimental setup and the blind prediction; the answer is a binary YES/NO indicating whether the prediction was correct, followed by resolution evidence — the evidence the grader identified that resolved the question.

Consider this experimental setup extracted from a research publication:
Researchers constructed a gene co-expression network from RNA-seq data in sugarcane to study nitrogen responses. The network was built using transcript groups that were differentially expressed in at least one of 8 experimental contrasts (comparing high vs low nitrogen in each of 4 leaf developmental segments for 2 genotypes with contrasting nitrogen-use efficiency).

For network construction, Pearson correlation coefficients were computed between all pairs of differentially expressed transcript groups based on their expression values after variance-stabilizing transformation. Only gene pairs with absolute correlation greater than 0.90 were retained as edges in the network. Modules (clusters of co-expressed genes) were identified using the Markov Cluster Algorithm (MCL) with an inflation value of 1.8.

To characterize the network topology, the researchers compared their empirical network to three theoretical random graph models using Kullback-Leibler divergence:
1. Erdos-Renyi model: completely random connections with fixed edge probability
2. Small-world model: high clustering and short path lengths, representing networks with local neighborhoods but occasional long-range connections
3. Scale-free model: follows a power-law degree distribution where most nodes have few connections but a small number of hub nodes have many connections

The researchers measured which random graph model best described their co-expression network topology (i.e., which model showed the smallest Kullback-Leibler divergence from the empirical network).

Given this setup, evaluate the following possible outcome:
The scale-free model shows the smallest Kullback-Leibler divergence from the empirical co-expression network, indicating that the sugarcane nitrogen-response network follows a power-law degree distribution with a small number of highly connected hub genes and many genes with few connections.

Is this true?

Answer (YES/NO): YES